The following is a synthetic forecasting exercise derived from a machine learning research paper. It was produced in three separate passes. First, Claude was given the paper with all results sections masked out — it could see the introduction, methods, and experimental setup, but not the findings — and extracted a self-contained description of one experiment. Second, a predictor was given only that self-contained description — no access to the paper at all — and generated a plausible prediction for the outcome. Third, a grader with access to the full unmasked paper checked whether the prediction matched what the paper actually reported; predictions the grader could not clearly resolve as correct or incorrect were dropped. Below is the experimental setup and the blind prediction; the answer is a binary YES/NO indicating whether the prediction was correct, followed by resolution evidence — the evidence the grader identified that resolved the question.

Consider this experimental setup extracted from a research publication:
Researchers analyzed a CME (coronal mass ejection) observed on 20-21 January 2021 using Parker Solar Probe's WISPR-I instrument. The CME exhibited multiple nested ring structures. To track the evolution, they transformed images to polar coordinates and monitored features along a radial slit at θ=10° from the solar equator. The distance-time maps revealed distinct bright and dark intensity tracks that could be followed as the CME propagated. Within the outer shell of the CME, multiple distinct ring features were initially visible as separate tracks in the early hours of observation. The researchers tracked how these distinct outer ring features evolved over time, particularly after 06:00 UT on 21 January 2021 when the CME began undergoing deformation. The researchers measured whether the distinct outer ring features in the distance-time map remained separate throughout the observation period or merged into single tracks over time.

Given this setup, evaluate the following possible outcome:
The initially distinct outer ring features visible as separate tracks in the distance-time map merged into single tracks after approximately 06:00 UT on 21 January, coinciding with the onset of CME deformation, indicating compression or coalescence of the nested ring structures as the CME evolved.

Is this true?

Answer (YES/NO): YES